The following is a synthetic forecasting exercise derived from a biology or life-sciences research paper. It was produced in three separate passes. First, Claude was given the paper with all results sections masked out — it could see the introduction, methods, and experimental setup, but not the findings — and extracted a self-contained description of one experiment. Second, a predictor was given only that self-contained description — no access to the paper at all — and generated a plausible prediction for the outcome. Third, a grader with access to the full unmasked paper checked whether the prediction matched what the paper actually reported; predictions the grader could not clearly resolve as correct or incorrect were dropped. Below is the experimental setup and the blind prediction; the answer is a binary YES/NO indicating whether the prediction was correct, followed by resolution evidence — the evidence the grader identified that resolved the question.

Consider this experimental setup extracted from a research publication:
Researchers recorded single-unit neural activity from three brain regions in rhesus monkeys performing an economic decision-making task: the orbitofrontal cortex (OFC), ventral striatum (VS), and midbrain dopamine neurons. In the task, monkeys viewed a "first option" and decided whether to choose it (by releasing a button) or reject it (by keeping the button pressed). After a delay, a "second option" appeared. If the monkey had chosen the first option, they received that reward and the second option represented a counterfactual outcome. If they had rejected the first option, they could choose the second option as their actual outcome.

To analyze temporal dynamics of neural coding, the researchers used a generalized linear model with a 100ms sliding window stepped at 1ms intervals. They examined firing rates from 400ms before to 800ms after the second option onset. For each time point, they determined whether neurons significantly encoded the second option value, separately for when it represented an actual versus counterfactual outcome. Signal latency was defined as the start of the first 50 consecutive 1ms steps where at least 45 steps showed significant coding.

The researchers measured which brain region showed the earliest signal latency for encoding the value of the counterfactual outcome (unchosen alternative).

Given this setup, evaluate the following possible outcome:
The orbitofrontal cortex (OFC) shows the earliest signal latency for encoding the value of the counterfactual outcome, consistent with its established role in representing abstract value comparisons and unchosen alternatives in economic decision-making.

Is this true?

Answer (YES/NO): YES